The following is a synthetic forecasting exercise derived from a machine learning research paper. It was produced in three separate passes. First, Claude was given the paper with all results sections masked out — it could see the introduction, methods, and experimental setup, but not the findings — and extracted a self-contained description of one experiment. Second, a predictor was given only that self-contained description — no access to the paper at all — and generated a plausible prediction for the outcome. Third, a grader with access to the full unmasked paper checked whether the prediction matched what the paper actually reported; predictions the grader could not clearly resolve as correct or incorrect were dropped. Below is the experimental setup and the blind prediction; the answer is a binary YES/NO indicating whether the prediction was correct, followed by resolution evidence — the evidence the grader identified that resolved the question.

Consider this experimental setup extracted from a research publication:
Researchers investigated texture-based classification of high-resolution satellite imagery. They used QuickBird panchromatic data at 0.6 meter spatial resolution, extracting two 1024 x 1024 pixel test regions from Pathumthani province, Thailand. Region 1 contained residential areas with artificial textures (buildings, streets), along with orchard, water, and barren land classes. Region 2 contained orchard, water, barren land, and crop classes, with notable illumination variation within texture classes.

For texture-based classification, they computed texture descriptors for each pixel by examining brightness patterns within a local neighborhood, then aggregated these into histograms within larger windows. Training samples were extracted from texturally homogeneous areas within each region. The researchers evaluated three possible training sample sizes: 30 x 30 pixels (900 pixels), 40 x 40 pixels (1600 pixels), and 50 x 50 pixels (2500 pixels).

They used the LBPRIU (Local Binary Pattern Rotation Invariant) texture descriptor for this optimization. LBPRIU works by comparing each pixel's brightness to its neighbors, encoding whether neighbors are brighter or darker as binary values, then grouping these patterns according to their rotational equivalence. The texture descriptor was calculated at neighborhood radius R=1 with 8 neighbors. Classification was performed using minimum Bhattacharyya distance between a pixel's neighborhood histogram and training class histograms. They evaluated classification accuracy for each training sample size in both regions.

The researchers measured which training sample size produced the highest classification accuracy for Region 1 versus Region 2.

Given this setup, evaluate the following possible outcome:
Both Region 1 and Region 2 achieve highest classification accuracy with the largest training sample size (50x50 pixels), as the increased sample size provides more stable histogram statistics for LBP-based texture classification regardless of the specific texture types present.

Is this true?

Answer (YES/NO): NO